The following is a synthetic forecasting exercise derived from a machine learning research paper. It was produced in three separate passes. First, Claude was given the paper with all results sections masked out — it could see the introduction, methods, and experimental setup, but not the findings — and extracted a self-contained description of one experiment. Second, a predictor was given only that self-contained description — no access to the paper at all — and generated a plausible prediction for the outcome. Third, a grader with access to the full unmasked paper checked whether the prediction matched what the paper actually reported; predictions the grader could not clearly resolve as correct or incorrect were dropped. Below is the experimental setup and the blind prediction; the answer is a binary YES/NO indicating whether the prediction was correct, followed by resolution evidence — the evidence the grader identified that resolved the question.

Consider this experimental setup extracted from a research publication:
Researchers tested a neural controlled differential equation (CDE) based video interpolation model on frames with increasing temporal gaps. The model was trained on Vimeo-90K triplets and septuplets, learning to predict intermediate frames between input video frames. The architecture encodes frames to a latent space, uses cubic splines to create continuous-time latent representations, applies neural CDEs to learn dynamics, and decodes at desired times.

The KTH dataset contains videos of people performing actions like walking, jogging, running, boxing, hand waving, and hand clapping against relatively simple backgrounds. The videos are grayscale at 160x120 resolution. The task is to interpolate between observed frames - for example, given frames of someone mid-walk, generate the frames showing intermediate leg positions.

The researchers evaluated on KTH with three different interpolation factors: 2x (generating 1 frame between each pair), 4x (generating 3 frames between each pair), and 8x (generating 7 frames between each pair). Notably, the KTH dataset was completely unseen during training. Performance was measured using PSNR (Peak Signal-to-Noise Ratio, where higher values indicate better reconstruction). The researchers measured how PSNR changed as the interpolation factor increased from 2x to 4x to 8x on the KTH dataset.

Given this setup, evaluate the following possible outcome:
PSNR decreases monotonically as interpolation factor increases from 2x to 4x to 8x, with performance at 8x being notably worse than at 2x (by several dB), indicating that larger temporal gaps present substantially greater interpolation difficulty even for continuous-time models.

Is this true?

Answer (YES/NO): YES